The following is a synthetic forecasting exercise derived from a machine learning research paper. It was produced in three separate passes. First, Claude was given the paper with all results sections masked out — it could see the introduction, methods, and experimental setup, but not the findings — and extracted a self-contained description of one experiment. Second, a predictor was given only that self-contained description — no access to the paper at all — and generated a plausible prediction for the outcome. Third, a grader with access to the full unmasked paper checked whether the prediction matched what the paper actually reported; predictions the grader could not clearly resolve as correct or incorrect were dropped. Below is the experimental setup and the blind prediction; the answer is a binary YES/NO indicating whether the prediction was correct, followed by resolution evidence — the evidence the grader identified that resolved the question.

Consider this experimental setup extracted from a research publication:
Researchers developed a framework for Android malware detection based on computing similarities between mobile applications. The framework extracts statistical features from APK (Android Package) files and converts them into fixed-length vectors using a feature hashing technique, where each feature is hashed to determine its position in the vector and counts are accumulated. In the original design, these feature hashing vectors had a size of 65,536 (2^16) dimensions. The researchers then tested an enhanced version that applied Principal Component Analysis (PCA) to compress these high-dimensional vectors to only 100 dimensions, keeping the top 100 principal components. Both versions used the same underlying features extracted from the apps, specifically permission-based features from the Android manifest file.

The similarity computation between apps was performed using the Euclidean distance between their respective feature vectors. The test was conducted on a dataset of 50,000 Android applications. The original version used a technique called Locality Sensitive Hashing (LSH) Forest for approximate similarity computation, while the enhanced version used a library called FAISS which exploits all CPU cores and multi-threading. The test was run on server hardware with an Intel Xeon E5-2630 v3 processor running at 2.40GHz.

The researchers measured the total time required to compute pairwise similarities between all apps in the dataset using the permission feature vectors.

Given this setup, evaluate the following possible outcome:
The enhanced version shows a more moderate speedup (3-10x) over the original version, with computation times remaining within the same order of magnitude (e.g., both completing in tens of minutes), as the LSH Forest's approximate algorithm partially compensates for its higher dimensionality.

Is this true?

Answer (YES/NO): NO